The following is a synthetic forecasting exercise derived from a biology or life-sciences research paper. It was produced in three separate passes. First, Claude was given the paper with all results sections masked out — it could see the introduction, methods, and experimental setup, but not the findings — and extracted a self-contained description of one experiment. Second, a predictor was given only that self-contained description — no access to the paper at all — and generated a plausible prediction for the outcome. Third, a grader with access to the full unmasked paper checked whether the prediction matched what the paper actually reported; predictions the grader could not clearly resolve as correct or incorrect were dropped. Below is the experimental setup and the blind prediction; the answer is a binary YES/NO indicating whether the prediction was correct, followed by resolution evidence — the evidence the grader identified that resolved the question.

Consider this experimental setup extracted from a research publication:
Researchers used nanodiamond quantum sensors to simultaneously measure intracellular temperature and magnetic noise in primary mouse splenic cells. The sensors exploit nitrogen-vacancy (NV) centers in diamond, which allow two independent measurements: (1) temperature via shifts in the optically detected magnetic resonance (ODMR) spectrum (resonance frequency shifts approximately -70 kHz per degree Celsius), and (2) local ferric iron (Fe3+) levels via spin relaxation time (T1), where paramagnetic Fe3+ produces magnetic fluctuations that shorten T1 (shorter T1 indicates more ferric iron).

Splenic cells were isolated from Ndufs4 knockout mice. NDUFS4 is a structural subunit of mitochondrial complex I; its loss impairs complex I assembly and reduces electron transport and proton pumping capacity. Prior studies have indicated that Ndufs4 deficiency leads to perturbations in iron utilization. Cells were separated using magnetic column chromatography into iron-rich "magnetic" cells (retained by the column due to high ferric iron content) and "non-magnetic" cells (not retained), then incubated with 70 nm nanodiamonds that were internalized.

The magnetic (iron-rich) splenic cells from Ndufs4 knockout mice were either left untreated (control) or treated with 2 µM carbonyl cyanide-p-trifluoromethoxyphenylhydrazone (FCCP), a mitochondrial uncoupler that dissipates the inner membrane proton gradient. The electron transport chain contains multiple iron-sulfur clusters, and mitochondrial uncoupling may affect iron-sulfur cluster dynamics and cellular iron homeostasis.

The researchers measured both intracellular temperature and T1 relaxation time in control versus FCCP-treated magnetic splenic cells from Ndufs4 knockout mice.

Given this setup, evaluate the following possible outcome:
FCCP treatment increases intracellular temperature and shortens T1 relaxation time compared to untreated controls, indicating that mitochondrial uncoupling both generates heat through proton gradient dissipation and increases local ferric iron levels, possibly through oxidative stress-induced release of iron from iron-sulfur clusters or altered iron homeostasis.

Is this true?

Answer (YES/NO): NO